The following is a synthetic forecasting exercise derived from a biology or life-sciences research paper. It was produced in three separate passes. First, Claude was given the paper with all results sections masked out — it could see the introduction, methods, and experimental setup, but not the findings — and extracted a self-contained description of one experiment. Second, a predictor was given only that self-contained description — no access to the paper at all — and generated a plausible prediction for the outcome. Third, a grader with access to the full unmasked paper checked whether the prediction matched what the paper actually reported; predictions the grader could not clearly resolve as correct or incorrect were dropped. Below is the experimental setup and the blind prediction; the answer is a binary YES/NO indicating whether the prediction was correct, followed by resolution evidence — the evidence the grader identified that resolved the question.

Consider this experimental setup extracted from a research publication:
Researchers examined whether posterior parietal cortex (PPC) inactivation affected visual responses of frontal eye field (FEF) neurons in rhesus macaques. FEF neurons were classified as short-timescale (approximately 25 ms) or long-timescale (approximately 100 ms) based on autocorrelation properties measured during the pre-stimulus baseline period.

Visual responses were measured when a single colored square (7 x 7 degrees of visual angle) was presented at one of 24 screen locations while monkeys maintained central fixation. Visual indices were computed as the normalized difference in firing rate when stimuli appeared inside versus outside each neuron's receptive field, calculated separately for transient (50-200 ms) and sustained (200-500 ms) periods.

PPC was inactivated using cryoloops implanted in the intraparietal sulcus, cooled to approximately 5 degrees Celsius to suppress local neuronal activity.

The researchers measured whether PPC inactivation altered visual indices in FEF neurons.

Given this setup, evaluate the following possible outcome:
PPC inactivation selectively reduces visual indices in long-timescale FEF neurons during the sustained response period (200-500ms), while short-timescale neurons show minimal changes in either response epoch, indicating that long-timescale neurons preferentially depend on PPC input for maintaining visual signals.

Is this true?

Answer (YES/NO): NO